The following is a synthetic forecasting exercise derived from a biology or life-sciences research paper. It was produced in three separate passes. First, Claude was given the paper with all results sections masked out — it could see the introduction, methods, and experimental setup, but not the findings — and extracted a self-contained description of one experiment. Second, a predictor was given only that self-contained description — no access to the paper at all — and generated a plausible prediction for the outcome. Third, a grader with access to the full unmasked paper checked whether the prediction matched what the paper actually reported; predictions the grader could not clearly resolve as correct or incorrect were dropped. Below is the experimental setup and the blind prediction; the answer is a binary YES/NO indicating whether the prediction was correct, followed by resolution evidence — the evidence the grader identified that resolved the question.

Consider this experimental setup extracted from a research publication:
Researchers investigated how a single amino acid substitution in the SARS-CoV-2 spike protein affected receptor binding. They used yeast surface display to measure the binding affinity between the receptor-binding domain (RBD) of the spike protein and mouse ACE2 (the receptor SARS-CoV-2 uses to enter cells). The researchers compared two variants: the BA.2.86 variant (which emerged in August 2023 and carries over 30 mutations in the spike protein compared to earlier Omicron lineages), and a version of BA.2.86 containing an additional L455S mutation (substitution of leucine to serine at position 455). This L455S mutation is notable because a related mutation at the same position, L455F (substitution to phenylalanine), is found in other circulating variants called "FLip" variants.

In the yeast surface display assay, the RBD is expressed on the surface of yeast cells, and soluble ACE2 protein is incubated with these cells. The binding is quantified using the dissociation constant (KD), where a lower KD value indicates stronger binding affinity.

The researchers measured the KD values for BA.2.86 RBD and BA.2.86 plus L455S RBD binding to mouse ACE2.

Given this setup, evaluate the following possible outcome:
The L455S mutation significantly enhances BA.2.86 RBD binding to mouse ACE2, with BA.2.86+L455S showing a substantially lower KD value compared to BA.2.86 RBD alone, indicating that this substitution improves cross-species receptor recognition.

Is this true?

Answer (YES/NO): NO